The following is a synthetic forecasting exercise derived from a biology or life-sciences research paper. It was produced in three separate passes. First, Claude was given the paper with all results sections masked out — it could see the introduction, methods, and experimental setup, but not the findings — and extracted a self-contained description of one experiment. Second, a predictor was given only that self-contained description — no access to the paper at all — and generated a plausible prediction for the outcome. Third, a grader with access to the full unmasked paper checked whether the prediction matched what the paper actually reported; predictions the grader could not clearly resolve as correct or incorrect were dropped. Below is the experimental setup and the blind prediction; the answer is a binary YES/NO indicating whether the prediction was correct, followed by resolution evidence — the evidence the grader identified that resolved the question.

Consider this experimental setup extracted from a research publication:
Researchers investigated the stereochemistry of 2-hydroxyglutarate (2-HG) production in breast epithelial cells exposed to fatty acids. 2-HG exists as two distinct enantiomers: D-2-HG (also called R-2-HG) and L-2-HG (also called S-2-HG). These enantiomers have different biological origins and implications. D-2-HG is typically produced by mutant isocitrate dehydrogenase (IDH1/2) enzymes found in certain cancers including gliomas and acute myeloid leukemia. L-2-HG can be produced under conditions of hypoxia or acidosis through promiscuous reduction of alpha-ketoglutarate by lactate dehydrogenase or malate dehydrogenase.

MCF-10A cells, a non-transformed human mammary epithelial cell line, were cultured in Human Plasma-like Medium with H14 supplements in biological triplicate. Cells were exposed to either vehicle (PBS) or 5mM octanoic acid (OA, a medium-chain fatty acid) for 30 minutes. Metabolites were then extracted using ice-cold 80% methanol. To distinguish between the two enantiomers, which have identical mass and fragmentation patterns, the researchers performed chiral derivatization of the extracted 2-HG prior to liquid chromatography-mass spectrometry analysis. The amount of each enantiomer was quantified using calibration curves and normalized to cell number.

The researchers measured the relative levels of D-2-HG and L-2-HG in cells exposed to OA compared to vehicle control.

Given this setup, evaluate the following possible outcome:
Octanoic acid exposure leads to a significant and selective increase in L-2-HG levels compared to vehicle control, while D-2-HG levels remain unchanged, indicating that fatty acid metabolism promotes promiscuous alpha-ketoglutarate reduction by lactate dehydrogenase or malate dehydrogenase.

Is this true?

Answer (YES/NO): NO